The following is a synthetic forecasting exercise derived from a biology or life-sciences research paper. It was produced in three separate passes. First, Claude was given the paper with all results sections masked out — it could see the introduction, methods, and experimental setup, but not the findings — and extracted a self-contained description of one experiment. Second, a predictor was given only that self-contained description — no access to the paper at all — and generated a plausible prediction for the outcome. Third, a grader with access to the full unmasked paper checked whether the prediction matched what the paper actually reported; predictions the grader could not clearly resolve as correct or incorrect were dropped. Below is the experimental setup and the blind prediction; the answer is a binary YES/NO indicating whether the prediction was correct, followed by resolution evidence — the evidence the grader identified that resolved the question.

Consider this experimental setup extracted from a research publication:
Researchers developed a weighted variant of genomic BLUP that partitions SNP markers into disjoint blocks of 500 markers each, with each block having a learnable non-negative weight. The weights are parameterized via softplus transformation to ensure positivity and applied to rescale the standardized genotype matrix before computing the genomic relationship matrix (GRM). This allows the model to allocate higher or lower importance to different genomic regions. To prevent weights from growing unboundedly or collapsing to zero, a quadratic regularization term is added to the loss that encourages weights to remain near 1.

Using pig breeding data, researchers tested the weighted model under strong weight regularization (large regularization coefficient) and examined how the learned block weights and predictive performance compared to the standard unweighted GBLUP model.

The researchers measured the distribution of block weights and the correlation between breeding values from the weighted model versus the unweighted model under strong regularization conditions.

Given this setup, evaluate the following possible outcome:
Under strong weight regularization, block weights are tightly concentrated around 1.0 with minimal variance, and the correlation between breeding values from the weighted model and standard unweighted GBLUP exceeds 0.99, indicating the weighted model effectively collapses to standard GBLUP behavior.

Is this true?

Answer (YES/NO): YES